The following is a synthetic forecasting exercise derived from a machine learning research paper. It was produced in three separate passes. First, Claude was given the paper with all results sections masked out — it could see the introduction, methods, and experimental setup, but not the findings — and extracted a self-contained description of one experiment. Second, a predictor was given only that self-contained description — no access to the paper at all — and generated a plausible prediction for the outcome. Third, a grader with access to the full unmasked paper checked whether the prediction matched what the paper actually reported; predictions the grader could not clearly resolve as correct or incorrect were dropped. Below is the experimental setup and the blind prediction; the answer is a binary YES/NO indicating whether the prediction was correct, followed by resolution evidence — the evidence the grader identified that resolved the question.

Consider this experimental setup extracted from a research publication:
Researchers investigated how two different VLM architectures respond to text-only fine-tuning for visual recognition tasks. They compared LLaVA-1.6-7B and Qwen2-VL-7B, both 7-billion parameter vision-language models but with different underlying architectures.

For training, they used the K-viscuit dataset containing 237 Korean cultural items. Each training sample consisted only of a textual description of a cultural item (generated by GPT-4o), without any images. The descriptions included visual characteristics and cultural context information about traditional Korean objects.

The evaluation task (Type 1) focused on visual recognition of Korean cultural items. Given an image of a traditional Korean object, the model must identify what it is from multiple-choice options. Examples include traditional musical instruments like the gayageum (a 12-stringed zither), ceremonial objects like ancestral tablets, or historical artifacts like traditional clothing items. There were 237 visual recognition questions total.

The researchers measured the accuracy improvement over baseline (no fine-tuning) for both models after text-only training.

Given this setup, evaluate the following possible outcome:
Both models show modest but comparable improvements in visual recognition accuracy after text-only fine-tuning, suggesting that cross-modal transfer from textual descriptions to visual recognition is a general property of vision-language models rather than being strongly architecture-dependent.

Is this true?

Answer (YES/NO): NO